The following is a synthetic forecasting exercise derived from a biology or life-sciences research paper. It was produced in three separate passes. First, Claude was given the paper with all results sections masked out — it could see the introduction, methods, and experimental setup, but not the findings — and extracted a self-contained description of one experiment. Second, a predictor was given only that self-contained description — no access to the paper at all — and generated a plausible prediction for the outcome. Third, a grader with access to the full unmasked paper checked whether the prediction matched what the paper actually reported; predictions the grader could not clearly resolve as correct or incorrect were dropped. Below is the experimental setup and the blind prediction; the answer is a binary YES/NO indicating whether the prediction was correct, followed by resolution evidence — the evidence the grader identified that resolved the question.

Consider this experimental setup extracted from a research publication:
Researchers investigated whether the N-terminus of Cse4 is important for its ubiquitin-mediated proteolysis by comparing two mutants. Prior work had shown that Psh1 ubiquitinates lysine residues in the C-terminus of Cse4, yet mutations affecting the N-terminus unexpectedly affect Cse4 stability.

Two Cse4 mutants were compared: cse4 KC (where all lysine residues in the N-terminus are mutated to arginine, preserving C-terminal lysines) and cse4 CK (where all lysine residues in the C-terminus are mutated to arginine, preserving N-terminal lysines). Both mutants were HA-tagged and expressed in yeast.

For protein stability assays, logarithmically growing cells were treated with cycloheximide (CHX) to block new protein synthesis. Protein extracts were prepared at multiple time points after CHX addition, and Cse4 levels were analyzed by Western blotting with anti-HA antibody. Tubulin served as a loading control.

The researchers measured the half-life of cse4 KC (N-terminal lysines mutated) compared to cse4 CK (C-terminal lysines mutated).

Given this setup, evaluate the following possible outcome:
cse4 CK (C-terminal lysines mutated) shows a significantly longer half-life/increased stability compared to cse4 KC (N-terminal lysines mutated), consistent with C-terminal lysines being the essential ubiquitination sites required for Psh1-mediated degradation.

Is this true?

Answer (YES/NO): NO